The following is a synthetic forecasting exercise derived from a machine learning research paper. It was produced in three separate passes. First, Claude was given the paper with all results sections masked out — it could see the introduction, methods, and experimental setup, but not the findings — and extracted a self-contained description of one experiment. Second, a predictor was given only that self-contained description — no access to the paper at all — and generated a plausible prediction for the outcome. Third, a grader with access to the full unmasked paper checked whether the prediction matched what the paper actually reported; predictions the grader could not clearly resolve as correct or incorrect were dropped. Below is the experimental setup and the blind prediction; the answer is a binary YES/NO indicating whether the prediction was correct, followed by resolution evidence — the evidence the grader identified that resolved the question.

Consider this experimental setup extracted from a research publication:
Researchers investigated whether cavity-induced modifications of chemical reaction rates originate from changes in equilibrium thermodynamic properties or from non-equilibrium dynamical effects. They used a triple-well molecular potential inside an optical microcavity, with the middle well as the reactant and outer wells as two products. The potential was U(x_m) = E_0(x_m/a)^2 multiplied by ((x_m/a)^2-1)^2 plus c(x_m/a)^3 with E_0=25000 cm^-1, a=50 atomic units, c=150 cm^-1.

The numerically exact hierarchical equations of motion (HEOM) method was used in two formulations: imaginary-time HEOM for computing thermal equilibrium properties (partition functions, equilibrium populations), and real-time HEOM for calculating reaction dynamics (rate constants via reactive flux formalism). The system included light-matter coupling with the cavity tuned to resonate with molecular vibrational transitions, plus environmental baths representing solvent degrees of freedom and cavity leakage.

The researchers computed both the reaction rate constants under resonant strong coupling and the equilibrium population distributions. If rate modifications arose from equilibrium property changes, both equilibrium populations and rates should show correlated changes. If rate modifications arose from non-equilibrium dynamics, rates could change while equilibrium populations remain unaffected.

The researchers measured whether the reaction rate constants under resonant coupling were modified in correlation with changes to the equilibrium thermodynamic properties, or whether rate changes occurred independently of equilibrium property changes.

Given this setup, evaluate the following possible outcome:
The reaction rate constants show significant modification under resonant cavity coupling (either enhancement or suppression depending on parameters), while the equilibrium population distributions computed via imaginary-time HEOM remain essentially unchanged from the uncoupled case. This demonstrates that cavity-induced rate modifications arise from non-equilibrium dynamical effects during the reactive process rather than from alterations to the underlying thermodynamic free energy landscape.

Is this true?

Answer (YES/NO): YES